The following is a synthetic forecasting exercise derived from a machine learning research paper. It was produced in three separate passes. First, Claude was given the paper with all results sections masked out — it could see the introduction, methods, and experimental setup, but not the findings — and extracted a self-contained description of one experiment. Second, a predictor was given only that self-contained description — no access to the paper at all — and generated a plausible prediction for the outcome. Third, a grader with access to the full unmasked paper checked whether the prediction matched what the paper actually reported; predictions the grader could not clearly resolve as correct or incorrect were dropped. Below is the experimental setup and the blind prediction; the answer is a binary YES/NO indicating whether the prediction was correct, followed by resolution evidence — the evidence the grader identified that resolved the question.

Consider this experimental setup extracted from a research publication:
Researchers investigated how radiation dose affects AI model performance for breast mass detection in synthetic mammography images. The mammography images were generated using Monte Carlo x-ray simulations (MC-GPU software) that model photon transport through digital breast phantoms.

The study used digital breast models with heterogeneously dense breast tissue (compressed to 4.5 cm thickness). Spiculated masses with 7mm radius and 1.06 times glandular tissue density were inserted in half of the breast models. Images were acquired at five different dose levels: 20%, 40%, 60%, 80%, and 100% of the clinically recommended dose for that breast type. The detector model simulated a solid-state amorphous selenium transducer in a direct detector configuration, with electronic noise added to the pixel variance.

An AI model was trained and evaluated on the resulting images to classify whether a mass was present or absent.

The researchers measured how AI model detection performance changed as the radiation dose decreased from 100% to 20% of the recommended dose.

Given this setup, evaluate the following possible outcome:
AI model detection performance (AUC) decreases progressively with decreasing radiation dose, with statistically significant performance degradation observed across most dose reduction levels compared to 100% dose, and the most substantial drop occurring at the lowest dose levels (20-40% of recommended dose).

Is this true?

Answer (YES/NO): NO